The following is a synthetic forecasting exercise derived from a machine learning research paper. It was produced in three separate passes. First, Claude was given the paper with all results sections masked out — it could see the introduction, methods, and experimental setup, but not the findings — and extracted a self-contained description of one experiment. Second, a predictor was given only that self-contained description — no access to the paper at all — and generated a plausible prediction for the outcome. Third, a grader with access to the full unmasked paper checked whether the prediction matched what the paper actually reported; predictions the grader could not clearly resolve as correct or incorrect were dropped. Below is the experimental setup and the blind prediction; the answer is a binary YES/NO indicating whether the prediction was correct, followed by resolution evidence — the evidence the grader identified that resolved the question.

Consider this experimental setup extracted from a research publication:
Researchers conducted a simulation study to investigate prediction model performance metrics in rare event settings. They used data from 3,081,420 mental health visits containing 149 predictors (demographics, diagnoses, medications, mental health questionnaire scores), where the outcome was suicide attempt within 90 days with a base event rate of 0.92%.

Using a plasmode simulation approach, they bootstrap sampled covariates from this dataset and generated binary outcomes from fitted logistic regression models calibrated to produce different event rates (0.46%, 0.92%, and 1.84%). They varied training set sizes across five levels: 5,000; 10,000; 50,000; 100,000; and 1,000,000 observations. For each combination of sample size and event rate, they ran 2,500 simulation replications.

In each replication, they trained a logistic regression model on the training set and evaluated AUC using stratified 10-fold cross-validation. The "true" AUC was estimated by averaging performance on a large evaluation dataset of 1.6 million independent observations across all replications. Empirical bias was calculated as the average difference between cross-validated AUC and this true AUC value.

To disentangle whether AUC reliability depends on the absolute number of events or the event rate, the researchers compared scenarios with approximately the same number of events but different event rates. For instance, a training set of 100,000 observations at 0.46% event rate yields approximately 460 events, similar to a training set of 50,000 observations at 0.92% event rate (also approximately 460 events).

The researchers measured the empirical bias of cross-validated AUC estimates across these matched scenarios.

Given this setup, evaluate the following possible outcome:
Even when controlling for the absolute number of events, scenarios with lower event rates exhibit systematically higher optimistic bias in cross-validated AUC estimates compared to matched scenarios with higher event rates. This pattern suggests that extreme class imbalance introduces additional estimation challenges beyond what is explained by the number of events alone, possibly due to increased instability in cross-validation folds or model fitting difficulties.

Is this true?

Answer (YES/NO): NO